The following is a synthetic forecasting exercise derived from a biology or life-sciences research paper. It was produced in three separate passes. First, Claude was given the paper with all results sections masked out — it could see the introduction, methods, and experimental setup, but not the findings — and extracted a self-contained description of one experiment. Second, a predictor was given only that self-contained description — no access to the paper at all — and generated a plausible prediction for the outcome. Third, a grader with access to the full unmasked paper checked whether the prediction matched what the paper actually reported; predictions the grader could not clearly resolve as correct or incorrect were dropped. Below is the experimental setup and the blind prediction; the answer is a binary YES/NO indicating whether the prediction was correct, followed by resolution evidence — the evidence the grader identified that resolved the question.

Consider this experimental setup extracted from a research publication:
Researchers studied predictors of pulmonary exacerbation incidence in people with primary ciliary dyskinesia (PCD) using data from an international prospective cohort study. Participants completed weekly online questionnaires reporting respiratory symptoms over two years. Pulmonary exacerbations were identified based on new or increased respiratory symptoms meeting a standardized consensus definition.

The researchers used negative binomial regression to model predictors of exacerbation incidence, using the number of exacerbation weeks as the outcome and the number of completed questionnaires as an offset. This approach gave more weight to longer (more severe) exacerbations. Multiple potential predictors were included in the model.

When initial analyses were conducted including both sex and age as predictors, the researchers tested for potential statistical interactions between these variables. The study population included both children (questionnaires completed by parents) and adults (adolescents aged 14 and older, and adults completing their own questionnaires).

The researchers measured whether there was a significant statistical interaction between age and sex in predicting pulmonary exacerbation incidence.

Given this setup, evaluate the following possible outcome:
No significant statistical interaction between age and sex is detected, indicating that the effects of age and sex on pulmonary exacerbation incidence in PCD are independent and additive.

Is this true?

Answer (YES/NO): NO